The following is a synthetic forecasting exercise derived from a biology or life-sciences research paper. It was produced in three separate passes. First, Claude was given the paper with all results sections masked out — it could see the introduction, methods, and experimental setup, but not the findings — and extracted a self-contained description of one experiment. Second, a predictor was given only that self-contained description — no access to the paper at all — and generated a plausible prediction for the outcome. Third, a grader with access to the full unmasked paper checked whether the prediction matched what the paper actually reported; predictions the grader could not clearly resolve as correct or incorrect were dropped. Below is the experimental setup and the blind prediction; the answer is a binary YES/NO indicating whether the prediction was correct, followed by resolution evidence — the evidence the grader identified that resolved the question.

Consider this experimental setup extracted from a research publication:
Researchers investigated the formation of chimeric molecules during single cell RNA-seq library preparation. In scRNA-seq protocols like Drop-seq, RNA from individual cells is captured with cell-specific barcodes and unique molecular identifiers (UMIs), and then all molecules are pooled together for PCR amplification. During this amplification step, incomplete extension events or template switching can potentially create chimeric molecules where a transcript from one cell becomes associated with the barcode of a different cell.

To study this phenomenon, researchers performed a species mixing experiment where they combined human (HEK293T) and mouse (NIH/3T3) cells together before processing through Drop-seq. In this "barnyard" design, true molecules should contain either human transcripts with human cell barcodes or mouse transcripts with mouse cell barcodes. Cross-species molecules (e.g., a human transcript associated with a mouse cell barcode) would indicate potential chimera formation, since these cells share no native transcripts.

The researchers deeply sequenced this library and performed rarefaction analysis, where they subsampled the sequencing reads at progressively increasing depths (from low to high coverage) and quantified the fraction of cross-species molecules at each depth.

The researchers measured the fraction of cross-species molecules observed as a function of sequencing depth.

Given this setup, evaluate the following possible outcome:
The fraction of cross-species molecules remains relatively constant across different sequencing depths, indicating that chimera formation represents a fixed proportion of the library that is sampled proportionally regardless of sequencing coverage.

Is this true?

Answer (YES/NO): NO